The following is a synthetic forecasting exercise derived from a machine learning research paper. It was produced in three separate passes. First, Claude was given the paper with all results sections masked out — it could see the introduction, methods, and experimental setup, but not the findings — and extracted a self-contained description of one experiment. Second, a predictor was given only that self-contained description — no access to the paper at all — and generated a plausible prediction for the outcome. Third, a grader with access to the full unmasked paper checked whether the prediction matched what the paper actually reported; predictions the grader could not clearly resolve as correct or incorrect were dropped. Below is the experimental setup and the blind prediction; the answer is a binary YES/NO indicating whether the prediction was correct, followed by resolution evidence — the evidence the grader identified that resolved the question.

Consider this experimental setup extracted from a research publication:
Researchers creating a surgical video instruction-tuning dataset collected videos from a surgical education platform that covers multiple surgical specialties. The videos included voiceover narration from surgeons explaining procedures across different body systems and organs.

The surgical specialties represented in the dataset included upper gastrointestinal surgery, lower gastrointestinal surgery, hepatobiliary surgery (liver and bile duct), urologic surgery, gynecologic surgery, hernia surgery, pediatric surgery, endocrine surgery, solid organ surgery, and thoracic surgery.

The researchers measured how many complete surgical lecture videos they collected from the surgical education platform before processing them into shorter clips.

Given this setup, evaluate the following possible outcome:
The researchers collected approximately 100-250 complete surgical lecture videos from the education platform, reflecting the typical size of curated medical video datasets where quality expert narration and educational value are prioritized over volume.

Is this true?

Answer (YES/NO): NO